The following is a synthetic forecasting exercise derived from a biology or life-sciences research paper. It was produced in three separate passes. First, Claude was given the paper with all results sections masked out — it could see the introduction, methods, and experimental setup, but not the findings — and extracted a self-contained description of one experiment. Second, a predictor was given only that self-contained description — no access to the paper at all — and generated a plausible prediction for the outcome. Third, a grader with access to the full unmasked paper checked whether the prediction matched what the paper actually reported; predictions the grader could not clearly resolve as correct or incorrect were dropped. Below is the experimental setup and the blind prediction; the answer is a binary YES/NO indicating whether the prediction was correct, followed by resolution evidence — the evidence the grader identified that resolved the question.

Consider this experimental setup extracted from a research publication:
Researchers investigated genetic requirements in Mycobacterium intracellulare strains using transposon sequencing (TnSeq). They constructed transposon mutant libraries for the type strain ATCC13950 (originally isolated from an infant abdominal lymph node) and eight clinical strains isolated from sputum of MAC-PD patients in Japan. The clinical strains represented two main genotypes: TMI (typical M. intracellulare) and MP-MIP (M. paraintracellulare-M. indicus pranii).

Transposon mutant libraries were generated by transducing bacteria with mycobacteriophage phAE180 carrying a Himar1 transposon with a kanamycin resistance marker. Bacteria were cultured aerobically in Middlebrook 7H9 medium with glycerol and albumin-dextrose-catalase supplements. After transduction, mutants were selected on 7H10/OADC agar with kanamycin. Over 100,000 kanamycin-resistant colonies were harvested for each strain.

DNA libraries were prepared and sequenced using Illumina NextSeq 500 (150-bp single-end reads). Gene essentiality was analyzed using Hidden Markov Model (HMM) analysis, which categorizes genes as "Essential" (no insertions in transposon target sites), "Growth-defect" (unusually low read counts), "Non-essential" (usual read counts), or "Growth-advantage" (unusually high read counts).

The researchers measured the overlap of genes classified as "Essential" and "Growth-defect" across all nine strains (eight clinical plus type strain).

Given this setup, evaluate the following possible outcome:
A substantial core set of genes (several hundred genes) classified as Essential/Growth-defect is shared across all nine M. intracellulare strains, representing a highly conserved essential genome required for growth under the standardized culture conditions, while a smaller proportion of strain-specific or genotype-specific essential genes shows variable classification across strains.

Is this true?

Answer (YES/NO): NO